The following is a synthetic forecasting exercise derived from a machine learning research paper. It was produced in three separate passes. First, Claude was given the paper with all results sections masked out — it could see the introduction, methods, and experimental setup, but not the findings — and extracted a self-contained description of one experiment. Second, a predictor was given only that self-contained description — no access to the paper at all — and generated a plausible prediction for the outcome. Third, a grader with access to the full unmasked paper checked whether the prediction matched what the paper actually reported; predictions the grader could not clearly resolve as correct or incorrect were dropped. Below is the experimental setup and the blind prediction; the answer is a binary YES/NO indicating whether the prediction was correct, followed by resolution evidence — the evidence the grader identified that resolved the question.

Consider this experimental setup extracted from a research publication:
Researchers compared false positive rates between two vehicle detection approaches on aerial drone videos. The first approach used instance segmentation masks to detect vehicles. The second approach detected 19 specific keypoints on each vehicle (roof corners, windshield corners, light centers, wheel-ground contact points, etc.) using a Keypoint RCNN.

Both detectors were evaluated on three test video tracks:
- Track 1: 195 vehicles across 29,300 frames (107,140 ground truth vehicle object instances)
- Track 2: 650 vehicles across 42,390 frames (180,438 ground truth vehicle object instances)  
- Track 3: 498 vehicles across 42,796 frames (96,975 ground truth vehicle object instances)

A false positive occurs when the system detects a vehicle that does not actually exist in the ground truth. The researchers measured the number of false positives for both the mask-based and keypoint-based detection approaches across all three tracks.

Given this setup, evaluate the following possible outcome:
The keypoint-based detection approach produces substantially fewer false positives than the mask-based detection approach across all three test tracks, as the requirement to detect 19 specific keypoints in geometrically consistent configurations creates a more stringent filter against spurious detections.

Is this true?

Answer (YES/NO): YES